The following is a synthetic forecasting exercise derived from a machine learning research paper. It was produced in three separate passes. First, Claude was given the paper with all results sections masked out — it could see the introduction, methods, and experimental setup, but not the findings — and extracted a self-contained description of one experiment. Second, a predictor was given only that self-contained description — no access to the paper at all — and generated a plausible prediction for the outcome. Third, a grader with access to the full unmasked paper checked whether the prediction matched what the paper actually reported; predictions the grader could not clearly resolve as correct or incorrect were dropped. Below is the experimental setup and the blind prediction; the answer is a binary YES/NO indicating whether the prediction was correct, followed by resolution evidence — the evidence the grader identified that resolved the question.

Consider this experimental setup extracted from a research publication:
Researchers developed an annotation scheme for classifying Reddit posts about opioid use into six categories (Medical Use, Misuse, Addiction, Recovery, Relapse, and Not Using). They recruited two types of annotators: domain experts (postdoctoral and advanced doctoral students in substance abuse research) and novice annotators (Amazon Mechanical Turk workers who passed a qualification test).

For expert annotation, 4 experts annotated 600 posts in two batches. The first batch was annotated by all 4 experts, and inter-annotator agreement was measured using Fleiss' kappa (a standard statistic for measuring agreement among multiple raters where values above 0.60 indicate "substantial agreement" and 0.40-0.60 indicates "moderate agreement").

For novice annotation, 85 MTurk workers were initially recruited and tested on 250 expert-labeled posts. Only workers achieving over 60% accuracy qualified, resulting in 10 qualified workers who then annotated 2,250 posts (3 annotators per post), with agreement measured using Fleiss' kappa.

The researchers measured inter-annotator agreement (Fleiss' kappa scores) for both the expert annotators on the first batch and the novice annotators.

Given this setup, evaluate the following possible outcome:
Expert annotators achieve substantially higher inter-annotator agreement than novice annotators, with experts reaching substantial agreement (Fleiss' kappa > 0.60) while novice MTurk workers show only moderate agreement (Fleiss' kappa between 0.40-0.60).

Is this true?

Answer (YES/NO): NO